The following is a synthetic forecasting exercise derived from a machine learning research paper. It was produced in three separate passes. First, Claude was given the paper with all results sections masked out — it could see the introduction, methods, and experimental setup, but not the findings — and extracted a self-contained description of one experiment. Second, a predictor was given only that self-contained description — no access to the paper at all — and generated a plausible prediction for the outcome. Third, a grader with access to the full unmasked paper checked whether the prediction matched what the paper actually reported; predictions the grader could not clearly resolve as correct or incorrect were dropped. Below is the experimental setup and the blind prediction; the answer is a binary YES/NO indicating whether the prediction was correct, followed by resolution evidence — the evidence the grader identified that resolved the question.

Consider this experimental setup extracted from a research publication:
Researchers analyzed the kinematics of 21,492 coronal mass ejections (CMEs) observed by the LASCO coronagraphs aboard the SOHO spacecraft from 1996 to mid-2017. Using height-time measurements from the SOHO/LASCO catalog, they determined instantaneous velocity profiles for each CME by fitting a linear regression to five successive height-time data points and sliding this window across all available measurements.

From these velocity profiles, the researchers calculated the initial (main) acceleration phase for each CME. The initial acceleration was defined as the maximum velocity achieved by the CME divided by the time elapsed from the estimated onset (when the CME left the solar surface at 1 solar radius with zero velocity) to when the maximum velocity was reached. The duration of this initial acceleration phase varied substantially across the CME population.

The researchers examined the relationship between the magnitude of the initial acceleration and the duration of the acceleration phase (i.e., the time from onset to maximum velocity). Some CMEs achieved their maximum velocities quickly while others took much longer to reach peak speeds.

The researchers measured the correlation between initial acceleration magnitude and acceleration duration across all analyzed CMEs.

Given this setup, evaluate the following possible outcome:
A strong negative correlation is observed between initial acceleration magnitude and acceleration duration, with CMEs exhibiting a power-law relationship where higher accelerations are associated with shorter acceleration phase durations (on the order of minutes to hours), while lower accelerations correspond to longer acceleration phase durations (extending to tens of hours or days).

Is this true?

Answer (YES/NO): NO